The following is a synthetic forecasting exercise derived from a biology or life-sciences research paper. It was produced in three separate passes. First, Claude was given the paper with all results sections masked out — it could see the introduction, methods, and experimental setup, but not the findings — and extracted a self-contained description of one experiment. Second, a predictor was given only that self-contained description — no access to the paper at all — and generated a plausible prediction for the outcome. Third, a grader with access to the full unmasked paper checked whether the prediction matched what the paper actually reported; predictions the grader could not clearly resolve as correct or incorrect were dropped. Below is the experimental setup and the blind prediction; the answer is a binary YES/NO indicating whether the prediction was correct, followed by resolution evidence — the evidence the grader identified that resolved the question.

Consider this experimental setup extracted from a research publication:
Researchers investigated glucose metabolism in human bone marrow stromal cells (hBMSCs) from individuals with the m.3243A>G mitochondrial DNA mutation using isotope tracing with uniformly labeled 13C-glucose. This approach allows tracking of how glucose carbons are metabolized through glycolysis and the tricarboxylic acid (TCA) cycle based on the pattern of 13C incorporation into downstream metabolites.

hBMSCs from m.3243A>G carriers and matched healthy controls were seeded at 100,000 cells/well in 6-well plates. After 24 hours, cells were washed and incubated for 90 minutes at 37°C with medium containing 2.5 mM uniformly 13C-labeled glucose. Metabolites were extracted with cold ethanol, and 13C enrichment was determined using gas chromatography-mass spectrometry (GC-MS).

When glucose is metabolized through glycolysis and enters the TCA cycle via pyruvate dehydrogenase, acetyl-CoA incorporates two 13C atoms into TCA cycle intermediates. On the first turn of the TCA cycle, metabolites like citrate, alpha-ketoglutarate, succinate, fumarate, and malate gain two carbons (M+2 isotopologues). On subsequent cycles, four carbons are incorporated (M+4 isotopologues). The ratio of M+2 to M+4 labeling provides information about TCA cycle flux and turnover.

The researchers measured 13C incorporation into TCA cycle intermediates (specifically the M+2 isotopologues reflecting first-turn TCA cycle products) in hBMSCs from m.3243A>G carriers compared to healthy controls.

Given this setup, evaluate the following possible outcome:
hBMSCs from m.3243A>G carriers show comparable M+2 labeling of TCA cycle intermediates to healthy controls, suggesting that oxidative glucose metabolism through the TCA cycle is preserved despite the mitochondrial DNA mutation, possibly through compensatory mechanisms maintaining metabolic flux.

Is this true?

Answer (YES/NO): NO